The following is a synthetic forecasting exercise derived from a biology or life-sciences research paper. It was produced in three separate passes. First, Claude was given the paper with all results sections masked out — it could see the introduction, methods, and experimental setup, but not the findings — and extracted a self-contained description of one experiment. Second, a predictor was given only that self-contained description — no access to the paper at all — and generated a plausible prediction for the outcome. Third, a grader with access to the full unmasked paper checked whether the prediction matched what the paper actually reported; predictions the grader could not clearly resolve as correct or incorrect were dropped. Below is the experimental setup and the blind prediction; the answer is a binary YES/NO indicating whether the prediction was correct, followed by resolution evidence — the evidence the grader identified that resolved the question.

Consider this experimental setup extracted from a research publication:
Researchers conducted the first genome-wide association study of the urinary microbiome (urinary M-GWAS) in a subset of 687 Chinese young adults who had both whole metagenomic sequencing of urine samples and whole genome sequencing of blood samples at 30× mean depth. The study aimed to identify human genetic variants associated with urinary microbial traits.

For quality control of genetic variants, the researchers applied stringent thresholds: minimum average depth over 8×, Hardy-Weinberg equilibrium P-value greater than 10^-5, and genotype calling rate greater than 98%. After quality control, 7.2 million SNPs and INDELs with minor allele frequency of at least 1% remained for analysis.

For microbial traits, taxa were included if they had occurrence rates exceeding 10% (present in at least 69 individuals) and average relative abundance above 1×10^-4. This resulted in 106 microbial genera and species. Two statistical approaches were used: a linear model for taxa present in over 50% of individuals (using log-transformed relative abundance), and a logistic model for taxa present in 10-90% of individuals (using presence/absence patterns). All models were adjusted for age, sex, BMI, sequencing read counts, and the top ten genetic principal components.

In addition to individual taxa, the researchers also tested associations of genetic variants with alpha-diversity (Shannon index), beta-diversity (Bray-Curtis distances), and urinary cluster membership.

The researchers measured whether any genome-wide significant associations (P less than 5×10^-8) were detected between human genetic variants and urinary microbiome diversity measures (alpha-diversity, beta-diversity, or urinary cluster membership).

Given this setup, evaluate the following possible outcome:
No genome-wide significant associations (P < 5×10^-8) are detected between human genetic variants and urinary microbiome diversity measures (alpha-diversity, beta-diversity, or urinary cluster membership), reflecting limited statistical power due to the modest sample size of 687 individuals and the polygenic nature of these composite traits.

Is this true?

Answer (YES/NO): YES